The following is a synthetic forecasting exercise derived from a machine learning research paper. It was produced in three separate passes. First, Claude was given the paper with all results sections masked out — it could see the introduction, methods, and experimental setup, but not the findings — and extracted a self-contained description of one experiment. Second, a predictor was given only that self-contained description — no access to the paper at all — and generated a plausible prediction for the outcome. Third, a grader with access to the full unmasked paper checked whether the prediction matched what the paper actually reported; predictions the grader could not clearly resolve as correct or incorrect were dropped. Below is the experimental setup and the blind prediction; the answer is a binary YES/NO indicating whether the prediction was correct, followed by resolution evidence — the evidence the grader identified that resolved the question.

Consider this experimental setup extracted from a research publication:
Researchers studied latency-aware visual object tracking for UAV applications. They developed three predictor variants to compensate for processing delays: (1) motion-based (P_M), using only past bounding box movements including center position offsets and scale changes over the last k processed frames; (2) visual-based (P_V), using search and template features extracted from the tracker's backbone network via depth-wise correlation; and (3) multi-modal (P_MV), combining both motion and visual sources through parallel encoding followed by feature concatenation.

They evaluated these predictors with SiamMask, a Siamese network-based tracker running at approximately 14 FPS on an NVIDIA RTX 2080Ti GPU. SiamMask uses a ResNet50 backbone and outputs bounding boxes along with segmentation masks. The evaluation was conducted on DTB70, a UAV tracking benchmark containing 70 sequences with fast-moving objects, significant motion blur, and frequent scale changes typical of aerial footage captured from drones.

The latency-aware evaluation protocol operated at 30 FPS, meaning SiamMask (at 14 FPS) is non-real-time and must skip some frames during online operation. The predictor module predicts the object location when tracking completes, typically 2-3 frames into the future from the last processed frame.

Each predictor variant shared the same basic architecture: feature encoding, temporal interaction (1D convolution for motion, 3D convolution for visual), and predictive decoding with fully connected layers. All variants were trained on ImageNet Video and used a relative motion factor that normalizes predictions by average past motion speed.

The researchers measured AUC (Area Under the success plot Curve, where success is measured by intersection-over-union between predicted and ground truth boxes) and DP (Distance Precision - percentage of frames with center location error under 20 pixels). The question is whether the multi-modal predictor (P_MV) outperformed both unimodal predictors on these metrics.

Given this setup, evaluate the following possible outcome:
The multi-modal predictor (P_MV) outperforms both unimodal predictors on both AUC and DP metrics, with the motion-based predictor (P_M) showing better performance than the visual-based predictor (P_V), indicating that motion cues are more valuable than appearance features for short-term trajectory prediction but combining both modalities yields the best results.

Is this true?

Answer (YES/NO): NO